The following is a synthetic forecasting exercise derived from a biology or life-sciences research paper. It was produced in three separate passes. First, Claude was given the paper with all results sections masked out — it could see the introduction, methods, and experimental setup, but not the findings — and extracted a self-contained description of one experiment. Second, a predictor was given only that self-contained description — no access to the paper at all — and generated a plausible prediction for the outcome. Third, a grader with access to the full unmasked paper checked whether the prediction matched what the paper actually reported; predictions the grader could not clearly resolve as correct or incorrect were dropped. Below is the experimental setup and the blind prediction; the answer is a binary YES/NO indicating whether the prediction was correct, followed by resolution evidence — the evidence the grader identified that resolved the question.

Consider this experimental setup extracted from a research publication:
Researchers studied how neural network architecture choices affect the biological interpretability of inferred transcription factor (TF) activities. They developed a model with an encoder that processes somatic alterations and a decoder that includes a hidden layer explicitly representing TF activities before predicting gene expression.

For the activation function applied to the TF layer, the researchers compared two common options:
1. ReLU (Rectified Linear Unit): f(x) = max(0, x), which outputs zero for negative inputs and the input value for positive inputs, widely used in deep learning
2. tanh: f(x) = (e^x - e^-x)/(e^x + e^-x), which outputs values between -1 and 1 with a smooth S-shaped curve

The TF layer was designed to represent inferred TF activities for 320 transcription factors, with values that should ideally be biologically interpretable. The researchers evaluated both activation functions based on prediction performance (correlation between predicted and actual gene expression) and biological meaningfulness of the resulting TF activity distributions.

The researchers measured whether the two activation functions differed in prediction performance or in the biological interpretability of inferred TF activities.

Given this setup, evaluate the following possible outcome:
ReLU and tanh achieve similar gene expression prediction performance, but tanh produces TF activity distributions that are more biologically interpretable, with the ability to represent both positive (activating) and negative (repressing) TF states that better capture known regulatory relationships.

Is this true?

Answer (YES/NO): YES